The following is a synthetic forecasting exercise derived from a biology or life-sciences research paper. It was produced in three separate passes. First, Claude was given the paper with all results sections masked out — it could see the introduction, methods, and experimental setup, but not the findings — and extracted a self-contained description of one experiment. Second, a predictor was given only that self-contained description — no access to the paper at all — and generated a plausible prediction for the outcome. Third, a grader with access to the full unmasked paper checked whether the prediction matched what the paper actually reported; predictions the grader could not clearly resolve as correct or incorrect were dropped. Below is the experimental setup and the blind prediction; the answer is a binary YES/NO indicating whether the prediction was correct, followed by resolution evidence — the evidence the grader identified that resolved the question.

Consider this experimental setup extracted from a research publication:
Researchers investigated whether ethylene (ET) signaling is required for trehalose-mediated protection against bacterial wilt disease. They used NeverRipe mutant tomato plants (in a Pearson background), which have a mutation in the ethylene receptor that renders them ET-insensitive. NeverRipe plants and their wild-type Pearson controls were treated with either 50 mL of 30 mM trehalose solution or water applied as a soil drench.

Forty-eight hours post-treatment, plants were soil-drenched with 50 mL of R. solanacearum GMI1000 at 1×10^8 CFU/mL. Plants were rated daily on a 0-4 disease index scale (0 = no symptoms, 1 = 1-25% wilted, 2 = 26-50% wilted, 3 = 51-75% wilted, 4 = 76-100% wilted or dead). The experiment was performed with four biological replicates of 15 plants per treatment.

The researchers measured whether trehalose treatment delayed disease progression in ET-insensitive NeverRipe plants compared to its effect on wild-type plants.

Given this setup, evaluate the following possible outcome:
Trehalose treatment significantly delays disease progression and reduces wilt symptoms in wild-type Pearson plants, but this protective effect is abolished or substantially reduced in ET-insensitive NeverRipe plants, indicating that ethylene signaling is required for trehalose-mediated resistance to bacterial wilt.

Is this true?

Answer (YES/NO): NO